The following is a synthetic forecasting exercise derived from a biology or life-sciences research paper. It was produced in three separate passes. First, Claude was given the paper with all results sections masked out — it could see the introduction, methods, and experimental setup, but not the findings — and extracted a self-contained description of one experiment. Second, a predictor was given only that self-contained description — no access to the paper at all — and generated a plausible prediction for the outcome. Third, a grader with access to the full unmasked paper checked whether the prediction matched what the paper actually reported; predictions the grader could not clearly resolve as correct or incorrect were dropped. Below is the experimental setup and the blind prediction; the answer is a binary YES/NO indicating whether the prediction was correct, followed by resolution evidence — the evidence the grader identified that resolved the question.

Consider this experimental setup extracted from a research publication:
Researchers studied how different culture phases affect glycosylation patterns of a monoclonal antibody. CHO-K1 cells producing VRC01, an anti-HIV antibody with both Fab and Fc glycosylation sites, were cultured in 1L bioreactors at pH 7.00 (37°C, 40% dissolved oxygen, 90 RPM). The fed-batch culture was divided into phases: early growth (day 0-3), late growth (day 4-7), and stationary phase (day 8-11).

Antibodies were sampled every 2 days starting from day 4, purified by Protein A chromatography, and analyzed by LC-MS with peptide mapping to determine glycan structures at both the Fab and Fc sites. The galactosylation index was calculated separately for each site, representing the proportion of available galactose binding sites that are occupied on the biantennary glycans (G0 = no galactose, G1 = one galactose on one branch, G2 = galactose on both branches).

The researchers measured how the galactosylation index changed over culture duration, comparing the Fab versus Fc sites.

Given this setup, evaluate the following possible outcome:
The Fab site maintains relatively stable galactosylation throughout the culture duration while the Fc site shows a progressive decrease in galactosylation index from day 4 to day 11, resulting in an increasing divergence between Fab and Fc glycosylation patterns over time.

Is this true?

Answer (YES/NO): NO